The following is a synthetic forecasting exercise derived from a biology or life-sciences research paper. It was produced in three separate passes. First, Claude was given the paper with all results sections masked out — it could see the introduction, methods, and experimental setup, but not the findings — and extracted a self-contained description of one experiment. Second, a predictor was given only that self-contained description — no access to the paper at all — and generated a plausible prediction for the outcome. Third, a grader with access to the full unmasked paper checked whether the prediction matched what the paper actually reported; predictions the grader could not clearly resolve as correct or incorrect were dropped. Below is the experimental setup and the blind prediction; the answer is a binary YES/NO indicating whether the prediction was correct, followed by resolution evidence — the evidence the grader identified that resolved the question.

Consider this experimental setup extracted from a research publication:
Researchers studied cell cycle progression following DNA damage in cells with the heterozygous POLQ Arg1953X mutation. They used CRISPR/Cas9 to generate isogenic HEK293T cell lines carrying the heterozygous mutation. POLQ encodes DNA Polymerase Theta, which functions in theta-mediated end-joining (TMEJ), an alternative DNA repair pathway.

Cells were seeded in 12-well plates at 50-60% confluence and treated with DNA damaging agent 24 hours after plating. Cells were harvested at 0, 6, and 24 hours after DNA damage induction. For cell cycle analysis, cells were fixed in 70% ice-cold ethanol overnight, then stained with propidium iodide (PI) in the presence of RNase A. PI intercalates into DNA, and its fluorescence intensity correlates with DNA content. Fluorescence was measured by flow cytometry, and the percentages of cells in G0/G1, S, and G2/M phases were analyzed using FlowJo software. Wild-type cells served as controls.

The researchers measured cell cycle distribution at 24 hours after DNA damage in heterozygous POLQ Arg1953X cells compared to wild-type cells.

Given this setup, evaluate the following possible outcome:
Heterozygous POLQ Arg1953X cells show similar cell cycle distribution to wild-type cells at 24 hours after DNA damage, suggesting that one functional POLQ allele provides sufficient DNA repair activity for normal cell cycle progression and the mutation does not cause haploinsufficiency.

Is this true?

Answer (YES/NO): NO